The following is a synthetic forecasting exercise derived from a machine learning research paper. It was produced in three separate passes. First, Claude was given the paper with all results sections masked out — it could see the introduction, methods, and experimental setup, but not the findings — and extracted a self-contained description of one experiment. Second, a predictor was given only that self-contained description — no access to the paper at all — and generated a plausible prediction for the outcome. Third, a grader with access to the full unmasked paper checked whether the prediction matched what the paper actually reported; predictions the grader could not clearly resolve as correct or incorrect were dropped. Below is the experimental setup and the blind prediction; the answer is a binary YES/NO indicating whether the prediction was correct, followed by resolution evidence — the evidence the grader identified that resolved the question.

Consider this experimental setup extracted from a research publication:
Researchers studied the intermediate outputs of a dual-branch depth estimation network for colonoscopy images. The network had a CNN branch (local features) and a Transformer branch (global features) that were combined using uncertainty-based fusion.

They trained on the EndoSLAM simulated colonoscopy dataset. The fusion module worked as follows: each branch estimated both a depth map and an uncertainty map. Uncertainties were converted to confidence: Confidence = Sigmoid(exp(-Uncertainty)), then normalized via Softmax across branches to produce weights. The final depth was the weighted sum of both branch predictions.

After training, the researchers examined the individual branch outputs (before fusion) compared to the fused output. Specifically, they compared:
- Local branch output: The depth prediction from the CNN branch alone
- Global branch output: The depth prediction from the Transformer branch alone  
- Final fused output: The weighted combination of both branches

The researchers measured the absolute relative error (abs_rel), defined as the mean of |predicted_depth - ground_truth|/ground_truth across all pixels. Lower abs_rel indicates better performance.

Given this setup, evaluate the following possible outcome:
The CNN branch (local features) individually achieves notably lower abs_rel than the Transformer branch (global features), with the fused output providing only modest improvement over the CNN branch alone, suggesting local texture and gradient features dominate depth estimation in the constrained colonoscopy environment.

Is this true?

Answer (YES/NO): NO